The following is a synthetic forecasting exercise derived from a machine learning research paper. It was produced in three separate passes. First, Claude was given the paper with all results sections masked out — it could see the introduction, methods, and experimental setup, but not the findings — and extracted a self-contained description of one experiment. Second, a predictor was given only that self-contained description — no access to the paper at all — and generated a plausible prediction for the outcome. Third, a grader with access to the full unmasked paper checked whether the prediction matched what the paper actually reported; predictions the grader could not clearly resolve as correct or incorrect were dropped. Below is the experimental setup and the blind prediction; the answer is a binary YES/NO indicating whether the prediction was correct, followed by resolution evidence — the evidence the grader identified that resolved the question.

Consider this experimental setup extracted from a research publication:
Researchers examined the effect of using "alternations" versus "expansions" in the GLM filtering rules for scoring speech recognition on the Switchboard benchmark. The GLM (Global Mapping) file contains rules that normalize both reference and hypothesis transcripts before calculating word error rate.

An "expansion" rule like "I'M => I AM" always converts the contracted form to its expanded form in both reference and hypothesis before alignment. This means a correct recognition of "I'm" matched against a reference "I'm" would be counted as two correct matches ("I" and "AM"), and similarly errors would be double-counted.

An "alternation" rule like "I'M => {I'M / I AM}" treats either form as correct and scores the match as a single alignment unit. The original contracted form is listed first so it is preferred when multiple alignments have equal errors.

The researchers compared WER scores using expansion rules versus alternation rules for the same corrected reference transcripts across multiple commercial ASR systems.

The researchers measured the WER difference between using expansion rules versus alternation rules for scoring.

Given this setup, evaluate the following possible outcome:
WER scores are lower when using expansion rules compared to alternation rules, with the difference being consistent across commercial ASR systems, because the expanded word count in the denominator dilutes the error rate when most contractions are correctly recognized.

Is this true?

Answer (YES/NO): NO